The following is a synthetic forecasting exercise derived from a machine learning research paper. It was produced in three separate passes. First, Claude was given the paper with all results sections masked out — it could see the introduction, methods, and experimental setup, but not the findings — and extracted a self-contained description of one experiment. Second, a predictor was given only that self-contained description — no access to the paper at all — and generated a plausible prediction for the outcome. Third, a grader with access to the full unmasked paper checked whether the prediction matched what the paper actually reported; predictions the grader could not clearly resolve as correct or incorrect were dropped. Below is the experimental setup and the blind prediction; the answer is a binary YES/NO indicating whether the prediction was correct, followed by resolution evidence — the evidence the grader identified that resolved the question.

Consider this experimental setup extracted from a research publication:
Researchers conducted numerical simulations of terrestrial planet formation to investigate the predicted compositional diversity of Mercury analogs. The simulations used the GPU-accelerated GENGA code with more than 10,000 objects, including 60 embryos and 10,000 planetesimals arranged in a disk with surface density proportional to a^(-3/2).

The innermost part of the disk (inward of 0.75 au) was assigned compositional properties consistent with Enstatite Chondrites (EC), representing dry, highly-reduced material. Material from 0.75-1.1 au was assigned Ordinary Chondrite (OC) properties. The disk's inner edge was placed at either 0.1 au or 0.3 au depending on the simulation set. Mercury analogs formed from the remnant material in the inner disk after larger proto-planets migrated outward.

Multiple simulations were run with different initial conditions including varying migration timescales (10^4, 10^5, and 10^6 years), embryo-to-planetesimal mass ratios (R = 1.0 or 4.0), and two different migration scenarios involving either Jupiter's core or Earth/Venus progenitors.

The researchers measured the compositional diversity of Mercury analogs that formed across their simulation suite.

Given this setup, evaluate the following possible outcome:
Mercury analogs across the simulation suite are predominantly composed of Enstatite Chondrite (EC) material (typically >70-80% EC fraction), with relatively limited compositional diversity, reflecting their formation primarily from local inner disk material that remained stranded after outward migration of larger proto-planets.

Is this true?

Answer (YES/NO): NO